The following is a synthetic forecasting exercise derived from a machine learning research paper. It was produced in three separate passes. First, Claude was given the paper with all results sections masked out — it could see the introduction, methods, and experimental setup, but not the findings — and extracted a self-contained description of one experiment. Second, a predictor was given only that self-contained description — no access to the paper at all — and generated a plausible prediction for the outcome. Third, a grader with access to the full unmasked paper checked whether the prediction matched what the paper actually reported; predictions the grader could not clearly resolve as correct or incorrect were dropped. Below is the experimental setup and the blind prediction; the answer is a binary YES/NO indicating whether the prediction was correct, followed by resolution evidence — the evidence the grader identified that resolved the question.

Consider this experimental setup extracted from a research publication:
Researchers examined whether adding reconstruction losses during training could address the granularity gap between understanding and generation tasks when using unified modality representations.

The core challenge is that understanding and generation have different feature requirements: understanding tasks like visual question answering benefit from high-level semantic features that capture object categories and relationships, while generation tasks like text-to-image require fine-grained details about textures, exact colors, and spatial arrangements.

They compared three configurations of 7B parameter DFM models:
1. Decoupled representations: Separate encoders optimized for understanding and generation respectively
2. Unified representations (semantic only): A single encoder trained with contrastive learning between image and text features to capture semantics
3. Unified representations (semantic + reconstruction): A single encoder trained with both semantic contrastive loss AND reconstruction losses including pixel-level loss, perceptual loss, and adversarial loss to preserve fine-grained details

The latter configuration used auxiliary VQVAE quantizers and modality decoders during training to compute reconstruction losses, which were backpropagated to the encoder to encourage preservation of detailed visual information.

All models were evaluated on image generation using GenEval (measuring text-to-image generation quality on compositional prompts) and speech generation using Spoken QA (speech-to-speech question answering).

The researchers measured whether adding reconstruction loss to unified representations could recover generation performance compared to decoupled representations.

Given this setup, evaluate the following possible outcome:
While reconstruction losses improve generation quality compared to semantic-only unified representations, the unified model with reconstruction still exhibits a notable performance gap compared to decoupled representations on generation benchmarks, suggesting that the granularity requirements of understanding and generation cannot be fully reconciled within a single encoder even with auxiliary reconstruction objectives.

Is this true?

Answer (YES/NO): NO